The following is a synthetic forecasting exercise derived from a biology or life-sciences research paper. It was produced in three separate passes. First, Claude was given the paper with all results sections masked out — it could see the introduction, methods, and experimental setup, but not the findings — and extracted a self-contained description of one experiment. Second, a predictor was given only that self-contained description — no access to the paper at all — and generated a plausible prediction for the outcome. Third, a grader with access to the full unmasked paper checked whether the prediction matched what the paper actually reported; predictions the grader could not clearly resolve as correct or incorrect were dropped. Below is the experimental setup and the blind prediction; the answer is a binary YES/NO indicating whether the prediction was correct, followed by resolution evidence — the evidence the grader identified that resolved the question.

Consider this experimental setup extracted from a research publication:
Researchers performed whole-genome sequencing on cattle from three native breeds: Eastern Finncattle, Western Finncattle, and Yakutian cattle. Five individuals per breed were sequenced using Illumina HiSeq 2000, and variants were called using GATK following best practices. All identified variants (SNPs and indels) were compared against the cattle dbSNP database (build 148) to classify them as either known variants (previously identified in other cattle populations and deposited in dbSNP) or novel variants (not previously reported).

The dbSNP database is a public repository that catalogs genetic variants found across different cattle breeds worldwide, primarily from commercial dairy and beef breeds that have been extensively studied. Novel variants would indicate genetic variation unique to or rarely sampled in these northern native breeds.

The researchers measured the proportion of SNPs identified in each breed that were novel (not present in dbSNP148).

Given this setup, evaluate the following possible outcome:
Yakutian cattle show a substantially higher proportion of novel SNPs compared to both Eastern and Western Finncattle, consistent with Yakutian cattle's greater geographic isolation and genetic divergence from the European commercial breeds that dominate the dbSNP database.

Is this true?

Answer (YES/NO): YES